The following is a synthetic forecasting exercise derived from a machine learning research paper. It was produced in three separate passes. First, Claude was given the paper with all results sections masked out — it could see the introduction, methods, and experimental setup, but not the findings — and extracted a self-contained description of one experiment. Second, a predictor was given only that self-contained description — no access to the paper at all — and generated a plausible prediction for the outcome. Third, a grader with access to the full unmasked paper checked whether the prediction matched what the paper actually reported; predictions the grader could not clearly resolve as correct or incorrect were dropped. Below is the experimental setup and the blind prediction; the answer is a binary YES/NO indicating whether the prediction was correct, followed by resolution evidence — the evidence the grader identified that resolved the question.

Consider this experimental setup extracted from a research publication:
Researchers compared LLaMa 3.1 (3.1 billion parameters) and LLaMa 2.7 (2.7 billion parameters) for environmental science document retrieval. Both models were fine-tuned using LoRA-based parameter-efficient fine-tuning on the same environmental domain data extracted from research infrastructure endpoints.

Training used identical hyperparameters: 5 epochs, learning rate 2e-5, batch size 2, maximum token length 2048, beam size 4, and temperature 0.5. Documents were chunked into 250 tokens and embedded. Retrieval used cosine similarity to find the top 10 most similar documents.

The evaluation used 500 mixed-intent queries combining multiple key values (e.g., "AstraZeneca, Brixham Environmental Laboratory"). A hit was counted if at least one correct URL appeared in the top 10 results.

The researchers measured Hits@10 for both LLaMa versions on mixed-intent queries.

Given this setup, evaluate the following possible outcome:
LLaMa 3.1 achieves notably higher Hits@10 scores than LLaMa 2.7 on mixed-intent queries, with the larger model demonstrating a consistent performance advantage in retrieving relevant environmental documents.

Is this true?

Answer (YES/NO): NO